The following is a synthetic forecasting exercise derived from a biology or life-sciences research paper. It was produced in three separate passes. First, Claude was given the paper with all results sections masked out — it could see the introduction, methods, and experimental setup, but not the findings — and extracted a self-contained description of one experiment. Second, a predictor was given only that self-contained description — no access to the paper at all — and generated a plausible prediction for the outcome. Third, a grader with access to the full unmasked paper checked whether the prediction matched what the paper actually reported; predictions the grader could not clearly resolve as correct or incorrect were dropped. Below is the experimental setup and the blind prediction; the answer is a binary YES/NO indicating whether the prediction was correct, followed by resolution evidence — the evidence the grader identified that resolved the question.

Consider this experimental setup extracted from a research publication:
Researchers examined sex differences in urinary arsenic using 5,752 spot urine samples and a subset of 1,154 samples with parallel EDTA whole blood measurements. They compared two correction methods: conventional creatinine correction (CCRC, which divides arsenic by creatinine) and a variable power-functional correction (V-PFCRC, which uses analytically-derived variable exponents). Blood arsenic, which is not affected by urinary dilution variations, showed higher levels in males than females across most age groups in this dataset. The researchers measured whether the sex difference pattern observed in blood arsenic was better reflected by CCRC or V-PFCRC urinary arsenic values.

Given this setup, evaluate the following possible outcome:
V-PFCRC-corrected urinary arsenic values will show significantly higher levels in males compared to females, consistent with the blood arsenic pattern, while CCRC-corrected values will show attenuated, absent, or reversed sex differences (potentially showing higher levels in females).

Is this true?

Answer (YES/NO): YES